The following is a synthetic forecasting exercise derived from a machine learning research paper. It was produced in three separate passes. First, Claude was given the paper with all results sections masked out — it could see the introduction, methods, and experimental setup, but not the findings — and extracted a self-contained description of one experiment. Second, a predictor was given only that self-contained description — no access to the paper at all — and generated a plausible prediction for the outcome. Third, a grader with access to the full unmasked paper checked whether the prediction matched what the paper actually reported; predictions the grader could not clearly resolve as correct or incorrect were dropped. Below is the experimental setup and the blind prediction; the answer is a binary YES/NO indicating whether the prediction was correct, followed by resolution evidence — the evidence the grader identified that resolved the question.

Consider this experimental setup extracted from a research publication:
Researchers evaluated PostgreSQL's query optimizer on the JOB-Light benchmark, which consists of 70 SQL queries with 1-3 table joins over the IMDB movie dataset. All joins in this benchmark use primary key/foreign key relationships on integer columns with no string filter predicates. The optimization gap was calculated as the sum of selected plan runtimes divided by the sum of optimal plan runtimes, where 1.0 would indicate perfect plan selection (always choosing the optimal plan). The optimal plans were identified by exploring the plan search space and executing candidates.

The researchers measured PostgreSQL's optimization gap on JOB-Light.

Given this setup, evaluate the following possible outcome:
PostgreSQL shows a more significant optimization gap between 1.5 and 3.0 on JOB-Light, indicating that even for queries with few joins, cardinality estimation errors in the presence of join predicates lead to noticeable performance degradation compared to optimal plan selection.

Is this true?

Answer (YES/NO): NO